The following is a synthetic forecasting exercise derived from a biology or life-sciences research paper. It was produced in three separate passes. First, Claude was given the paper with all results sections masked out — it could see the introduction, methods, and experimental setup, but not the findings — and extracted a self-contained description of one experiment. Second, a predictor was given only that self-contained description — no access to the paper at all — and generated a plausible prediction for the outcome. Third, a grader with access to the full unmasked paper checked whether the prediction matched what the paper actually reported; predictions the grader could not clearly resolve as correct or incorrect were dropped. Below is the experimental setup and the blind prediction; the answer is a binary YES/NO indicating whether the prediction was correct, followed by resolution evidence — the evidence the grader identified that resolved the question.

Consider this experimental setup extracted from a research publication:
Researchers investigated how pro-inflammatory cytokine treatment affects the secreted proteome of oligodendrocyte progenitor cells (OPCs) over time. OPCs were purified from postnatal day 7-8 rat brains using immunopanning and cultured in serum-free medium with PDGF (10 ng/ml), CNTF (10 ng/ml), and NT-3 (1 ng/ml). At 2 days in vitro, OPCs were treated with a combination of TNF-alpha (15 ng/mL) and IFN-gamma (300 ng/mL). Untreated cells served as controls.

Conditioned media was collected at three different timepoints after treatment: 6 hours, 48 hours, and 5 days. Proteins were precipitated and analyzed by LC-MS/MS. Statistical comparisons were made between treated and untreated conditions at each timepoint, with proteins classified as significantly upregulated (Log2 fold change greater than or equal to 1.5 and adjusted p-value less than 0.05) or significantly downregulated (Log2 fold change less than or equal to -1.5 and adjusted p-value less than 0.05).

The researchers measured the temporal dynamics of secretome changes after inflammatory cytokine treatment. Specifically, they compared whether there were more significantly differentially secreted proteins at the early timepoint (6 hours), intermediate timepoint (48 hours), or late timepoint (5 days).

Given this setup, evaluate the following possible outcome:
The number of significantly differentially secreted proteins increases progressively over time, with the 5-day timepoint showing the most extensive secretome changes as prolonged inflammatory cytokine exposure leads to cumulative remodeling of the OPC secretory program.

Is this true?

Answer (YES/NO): NO